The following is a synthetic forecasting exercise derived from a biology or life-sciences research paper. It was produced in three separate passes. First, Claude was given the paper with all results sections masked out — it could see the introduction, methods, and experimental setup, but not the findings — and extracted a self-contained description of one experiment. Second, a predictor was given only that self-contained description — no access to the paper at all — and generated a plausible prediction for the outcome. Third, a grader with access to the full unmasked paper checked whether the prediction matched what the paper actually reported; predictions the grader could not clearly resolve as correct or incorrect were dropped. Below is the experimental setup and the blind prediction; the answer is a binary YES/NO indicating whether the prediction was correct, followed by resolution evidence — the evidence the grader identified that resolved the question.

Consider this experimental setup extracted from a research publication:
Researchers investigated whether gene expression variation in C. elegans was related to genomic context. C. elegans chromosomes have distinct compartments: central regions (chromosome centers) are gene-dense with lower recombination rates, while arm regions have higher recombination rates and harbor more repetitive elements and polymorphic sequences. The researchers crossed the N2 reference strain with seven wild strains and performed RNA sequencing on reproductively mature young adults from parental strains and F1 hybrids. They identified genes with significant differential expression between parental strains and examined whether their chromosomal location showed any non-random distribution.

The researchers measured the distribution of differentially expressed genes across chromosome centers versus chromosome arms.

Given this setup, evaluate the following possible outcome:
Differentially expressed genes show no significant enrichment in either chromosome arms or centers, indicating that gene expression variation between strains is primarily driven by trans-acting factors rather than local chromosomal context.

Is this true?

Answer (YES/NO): NO